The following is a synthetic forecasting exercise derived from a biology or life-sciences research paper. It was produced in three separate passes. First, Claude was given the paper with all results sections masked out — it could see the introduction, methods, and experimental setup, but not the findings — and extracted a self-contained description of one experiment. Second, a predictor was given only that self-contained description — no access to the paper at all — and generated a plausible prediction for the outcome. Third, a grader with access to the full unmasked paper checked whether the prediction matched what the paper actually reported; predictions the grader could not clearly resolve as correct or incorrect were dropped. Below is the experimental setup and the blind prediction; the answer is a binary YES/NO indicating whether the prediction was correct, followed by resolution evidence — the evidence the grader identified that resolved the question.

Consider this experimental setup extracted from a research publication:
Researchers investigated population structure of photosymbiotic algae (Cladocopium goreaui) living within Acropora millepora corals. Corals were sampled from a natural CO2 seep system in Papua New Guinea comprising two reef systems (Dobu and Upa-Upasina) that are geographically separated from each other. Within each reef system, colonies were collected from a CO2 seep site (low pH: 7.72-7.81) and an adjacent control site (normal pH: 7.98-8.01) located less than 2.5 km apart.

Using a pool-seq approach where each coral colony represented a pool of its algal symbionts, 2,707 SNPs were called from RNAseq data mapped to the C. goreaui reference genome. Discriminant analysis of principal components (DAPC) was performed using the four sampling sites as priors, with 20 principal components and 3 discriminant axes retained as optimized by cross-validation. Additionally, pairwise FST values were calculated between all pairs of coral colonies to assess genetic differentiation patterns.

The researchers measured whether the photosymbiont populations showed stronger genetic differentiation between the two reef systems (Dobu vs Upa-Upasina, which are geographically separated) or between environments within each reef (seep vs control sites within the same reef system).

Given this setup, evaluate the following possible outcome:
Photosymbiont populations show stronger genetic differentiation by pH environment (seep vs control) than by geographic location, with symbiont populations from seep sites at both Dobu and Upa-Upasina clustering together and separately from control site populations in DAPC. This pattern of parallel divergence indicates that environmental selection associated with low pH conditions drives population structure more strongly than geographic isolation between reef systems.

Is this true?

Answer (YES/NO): NO